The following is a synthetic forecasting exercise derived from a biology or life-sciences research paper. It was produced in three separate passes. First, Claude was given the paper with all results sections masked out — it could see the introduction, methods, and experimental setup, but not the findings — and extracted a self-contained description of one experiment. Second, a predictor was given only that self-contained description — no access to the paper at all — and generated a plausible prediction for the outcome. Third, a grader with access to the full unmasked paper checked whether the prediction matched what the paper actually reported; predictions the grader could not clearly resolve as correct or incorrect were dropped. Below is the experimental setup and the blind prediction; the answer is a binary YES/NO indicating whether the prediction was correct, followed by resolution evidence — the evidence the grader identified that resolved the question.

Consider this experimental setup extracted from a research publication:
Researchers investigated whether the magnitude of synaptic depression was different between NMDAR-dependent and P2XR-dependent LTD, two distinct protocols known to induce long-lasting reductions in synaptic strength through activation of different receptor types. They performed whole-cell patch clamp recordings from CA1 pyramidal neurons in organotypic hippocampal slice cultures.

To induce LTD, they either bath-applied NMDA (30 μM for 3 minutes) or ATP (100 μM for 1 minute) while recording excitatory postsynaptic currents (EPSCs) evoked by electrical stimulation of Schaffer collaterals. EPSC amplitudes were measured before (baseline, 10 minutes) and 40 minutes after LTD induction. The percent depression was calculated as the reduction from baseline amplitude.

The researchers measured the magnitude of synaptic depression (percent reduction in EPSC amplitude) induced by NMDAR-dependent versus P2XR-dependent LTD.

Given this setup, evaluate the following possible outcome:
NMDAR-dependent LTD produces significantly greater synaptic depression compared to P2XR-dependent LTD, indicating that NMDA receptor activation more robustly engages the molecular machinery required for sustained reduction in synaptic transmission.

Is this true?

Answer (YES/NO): NO